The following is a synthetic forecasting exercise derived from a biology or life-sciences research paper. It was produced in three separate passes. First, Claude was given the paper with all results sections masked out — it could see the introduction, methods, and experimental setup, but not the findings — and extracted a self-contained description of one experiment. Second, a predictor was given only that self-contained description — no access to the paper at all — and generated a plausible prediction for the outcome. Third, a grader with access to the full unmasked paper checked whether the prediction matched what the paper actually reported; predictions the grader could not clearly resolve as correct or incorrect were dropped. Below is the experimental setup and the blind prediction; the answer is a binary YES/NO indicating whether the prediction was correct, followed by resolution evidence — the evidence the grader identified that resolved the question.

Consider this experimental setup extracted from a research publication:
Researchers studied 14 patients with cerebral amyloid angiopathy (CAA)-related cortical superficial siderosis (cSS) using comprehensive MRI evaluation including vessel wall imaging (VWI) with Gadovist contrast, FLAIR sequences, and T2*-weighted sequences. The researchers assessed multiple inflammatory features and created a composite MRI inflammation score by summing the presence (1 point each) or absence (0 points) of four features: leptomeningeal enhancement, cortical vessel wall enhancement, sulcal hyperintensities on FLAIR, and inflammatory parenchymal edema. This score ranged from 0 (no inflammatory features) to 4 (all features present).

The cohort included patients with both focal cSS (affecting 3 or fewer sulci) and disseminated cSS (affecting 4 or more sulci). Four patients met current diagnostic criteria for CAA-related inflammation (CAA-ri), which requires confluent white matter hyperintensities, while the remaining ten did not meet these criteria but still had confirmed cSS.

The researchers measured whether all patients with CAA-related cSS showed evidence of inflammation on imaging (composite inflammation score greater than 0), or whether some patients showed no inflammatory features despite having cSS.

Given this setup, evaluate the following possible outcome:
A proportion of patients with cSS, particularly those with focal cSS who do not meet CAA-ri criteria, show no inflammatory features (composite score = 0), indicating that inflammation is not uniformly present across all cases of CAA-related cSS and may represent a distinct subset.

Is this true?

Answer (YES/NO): NO